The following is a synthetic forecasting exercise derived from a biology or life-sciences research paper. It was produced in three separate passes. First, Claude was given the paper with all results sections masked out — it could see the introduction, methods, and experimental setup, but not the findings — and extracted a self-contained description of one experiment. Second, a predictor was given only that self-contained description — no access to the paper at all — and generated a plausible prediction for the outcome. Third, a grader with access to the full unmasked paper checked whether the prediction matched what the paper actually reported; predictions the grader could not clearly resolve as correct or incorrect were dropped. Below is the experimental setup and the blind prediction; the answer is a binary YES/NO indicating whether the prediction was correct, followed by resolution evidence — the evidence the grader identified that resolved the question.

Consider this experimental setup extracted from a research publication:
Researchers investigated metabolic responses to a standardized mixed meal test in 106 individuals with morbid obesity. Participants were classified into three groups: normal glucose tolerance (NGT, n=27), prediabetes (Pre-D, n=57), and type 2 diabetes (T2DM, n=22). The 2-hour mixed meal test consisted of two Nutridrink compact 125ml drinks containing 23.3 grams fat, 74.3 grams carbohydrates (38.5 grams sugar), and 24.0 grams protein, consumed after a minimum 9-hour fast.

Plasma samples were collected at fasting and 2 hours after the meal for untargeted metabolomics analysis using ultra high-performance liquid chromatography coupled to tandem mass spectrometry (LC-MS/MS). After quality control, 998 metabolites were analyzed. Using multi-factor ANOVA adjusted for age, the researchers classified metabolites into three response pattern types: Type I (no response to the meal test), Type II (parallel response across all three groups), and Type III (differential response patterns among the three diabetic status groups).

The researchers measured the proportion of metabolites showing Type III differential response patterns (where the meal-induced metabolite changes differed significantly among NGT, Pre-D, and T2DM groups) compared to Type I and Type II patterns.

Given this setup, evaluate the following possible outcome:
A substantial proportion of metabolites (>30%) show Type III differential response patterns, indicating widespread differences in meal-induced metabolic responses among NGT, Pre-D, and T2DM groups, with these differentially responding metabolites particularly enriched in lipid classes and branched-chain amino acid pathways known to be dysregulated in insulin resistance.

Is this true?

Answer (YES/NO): NO